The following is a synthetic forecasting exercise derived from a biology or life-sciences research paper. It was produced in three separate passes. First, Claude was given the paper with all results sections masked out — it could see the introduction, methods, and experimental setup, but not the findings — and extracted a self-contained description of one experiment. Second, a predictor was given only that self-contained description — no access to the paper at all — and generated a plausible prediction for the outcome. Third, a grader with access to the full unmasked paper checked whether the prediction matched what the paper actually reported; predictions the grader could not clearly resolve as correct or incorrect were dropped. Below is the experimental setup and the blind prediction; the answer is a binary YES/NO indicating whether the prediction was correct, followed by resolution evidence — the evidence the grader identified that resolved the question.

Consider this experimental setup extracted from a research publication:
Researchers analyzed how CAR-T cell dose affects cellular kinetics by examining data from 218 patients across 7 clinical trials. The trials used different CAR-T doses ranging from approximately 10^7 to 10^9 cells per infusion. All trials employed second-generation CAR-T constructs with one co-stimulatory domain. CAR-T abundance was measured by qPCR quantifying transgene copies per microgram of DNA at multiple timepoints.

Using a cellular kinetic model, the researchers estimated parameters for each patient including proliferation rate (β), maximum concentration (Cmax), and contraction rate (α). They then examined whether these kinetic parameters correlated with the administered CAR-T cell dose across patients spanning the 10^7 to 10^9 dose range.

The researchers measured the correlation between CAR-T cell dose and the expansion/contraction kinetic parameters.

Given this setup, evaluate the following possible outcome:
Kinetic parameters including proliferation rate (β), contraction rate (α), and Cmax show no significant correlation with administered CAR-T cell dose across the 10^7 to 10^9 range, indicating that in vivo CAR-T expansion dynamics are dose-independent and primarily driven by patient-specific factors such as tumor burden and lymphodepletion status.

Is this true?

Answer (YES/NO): NO